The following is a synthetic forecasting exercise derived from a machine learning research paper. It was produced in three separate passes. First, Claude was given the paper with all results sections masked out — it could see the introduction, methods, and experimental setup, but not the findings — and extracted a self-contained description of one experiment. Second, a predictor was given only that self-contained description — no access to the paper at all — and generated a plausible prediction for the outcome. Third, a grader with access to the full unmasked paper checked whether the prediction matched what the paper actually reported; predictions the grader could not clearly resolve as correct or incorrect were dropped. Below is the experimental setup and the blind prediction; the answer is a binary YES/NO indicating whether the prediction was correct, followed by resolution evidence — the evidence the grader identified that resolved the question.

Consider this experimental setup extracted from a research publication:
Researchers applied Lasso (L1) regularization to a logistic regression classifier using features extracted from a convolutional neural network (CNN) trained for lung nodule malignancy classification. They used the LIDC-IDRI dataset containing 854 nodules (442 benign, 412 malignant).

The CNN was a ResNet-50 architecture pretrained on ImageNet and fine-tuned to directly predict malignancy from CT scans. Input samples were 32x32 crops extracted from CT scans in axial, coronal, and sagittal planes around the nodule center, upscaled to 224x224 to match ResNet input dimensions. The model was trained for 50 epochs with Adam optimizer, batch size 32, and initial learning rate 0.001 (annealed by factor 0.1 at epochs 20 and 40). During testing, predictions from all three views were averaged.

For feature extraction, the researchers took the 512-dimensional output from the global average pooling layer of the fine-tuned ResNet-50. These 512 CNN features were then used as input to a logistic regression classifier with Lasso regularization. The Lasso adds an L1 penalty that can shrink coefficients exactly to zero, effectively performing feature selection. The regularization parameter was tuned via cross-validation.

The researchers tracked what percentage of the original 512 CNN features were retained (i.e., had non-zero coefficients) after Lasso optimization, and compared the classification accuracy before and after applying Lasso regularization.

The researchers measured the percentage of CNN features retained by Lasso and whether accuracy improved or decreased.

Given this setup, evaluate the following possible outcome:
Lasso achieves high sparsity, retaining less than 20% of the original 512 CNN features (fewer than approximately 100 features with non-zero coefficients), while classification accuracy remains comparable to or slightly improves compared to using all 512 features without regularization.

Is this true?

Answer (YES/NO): YES